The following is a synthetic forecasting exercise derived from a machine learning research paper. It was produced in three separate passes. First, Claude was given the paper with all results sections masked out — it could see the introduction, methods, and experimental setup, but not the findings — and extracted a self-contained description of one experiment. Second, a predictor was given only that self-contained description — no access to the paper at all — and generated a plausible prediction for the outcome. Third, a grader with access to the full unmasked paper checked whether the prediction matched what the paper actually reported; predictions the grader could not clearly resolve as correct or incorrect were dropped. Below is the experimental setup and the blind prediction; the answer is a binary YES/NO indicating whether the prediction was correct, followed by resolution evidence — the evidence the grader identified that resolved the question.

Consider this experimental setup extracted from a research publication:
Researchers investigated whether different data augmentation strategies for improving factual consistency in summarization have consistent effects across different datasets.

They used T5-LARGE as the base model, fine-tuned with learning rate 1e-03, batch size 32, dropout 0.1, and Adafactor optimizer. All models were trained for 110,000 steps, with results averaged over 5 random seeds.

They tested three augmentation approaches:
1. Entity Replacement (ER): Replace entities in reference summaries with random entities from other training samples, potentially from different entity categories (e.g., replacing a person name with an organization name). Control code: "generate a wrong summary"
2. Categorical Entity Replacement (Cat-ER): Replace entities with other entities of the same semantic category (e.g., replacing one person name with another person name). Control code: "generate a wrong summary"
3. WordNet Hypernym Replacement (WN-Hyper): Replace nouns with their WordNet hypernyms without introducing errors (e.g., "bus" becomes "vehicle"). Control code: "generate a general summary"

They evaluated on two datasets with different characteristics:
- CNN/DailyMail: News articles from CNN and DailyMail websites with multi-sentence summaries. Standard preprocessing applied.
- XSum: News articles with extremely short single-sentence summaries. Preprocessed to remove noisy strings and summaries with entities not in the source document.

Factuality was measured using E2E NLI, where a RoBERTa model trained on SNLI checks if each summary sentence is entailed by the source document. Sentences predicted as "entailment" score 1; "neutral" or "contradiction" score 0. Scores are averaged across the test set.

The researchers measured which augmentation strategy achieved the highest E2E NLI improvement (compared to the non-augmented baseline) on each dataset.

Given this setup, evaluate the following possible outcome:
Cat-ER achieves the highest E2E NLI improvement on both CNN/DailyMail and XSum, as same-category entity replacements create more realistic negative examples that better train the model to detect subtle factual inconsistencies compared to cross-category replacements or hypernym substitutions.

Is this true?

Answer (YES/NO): NO